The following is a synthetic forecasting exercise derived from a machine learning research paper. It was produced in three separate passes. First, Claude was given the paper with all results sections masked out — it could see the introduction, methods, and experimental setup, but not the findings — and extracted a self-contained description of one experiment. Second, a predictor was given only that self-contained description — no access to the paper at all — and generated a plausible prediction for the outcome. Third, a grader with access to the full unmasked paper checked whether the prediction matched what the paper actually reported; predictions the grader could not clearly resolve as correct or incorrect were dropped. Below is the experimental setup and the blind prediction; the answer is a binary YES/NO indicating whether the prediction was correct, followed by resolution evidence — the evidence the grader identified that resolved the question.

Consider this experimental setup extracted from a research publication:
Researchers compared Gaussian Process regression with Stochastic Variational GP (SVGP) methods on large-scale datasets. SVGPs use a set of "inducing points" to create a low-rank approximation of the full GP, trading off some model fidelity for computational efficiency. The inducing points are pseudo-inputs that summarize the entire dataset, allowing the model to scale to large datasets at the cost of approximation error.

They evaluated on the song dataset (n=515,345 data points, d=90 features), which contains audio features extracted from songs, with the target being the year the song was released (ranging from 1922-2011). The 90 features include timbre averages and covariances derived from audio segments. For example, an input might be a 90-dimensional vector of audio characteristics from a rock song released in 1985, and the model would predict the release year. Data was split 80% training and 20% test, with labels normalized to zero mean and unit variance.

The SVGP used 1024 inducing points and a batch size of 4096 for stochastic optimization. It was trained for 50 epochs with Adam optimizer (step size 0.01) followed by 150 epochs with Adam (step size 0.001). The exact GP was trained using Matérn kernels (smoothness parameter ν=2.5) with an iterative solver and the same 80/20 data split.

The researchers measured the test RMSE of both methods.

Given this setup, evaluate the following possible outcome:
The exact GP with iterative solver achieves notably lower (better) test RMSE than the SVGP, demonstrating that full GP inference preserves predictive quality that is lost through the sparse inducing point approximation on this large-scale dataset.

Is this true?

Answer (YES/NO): YES